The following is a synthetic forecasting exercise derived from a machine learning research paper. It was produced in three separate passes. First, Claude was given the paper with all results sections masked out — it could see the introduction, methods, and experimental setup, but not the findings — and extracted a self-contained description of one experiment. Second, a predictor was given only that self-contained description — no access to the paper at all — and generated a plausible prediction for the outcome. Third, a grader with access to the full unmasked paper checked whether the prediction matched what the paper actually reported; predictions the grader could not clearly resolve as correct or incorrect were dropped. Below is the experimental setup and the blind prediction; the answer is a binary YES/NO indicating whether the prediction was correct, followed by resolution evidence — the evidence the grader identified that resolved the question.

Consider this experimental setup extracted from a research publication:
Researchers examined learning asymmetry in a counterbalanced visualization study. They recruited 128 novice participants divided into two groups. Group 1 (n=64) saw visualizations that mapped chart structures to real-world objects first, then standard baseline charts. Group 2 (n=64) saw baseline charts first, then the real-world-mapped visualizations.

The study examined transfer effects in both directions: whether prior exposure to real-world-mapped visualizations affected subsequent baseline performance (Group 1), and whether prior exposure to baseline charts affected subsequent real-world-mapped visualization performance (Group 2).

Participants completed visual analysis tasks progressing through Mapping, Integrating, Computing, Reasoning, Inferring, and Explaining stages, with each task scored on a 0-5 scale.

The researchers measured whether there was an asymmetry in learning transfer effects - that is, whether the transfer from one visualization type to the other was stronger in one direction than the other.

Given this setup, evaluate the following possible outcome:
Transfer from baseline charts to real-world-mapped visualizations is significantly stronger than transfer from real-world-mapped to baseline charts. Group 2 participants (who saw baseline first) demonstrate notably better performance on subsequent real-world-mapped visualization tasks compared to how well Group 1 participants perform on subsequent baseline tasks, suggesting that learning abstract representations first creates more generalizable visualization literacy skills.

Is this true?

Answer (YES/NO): NO